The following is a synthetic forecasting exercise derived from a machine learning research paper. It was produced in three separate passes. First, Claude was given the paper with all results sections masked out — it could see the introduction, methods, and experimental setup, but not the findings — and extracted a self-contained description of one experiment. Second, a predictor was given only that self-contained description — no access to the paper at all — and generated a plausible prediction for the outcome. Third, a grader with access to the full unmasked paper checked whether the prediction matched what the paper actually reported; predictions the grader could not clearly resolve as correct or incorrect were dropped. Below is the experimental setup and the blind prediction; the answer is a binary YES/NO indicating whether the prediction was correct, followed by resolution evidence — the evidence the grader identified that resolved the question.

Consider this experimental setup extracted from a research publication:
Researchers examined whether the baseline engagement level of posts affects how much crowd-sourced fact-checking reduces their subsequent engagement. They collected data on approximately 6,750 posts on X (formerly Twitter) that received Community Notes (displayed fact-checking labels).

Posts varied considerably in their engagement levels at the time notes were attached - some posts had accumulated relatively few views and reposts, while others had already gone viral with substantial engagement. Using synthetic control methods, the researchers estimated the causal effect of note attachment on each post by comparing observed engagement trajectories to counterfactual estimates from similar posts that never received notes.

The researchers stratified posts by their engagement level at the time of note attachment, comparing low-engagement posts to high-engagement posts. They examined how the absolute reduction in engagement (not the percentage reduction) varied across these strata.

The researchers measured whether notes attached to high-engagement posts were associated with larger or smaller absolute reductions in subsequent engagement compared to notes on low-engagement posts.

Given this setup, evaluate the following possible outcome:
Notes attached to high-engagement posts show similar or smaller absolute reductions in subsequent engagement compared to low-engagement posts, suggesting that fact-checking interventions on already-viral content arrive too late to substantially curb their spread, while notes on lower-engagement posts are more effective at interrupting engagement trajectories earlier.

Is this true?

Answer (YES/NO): NO